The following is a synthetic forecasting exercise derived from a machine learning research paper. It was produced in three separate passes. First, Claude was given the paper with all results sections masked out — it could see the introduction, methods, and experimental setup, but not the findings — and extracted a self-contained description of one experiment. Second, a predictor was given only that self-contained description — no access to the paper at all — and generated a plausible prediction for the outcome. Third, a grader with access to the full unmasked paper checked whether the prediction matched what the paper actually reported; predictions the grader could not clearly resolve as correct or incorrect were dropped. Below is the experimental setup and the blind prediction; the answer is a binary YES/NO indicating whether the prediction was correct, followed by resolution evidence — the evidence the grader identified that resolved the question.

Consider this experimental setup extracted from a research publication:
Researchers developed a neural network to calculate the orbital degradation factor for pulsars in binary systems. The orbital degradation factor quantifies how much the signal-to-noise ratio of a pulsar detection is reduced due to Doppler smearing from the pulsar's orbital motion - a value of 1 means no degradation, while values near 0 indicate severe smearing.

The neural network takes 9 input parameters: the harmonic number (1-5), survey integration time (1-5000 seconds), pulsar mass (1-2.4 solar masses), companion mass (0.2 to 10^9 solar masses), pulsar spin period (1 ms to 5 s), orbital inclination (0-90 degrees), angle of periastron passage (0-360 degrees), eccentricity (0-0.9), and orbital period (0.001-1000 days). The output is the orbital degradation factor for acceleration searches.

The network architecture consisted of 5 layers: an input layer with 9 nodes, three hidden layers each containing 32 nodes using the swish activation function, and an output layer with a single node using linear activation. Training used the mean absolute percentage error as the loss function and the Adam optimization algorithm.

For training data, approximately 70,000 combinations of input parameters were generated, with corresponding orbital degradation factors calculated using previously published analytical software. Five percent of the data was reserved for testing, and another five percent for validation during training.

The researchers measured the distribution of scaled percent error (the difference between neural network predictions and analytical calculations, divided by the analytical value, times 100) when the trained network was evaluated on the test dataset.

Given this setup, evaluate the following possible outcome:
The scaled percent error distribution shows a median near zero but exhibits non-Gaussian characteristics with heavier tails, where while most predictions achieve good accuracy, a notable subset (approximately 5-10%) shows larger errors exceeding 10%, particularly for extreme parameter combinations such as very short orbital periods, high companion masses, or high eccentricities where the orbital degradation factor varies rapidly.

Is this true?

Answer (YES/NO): NO